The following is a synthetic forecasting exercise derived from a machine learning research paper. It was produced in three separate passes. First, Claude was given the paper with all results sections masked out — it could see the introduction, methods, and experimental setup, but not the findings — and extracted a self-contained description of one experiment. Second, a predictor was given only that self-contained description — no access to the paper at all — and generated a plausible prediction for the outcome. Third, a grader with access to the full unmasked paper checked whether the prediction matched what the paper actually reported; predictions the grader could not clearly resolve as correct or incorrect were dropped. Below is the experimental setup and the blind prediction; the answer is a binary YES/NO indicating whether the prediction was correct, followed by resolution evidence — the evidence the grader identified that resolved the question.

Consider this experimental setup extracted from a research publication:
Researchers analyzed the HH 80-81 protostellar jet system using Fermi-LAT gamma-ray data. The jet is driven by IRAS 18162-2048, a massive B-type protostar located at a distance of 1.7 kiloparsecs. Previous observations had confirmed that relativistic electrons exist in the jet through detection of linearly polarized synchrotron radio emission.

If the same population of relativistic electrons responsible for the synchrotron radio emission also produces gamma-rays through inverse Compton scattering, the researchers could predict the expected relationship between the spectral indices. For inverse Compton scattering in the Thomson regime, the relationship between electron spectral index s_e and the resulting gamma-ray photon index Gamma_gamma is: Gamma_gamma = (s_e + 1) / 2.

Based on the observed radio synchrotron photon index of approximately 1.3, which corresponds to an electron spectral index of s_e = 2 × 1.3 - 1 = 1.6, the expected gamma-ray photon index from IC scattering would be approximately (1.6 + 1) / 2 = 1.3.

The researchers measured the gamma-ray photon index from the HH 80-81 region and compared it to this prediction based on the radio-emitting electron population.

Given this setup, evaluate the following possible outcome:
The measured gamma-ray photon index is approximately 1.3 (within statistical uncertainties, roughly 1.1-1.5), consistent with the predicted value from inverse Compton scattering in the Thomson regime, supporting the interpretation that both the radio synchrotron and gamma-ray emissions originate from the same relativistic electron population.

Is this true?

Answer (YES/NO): NO